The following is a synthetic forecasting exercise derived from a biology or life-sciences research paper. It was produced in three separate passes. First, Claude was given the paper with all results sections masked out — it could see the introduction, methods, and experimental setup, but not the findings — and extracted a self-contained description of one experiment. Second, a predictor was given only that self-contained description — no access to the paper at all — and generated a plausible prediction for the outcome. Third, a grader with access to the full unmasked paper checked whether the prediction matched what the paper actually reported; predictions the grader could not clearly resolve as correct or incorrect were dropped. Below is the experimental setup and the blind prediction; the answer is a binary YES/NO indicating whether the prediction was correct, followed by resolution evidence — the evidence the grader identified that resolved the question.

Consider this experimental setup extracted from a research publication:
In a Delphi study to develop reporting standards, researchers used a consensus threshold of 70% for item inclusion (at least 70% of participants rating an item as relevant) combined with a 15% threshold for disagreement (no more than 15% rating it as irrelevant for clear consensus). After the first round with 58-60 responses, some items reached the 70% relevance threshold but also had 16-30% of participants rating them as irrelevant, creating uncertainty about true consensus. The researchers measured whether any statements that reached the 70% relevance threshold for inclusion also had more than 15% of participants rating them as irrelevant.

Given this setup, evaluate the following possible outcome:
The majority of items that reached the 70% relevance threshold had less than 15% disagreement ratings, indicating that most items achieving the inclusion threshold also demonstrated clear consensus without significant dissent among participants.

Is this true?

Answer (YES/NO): YES